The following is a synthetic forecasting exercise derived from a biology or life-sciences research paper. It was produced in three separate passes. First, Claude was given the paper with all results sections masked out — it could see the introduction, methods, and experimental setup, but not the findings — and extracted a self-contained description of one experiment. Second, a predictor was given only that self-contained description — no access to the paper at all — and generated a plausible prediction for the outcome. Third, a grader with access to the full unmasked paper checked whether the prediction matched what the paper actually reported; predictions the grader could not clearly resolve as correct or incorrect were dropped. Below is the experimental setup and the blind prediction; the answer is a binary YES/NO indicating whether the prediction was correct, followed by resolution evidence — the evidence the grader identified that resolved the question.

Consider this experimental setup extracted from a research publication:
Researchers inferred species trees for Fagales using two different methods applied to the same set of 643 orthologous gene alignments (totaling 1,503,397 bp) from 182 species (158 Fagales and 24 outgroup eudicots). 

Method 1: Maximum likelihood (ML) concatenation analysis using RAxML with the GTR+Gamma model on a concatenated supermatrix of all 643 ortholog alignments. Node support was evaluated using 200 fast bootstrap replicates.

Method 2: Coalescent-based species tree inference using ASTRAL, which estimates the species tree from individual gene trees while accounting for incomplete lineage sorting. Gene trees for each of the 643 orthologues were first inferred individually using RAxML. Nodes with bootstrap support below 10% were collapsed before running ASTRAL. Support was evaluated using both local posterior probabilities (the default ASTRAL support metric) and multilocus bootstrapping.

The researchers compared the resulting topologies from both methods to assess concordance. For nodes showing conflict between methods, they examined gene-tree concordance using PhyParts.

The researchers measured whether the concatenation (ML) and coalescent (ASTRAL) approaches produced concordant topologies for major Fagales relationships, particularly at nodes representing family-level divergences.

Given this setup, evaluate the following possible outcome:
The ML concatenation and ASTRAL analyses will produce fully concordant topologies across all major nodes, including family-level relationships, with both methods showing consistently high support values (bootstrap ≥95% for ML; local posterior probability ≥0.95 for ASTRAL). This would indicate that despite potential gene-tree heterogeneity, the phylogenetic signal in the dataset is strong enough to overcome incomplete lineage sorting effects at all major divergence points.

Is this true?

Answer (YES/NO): NO